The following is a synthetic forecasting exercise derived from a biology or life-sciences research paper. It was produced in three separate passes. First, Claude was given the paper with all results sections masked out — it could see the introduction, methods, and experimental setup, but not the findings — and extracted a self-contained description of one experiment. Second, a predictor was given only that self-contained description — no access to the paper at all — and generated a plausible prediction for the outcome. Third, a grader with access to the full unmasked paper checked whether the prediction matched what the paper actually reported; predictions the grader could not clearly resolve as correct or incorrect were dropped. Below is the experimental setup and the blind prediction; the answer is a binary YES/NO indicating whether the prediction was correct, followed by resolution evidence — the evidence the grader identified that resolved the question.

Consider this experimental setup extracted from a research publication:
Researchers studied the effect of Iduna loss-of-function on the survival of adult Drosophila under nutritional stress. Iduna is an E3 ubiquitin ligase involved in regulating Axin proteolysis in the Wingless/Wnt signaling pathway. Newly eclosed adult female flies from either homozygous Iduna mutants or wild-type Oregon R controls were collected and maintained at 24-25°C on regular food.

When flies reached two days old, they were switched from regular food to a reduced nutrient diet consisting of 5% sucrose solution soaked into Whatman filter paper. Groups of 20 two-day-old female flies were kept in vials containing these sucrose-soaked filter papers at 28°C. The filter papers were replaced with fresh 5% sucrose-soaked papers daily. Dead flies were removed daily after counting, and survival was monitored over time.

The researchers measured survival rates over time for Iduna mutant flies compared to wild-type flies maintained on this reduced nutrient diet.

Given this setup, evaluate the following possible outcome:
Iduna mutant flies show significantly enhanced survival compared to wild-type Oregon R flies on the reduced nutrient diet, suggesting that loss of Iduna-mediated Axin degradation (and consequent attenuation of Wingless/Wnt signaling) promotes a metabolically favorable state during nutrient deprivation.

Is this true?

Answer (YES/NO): NO